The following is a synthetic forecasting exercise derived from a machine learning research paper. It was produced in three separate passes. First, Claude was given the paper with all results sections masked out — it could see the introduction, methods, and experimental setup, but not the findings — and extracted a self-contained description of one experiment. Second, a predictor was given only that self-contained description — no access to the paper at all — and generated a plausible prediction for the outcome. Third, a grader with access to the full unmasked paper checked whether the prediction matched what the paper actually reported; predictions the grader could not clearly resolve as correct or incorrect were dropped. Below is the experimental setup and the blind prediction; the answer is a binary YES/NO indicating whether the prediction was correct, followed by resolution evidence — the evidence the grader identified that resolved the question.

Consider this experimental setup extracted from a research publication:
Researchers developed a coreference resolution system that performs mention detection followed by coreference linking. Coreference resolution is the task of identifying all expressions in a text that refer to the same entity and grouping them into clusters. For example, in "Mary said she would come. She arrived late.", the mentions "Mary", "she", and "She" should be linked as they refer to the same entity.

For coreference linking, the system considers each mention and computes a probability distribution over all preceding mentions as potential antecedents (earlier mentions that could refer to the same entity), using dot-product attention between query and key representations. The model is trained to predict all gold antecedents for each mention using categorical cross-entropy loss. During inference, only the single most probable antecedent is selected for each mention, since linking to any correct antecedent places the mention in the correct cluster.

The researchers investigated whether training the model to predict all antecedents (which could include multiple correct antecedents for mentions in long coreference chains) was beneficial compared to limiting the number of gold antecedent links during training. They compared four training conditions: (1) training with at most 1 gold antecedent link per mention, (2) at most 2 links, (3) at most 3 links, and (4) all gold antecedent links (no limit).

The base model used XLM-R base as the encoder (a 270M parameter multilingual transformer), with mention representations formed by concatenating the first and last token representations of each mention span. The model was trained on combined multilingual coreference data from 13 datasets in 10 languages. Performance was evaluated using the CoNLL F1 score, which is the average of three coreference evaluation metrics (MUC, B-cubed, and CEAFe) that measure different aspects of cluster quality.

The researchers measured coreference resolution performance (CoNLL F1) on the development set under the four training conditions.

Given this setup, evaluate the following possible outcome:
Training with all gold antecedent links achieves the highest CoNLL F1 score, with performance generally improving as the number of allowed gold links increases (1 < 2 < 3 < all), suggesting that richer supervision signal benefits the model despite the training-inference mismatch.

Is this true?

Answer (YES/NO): YES